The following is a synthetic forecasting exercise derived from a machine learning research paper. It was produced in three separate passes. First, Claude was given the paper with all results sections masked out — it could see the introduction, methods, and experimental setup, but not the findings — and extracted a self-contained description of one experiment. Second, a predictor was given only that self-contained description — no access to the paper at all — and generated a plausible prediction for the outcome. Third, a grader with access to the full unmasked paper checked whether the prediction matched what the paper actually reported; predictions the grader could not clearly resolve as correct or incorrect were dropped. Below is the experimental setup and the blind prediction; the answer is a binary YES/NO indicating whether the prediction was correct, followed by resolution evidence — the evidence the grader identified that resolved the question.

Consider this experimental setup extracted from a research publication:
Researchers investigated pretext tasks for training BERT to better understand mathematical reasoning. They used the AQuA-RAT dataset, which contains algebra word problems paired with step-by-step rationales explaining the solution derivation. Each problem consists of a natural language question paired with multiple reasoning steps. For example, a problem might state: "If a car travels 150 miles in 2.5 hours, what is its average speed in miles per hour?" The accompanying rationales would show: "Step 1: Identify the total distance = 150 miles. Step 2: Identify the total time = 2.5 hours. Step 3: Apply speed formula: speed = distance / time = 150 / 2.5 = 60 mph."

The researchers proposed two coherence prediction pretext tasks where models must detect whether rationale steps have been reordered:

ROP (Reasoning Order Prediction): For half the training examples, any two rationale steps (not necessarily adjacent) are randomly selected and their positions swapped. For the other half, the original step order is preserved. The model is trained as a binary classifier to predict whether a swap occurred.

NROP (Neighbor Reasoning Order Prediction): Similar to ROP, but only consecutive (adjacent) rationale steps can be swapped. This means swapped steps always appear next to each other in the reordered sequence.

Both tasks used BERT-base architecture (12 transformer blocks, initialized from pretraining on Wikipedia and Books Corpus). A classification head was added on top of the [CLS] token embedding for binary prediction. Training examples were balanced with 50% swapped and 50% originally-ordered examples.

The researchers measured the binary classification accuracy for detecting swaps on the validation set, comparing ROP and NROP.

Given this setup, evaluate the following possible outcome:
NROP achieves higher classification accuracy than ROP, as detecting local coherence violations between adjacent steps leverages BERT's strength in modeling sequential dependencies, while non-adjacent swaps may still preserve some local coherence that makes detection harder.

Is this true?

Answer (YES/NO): NO